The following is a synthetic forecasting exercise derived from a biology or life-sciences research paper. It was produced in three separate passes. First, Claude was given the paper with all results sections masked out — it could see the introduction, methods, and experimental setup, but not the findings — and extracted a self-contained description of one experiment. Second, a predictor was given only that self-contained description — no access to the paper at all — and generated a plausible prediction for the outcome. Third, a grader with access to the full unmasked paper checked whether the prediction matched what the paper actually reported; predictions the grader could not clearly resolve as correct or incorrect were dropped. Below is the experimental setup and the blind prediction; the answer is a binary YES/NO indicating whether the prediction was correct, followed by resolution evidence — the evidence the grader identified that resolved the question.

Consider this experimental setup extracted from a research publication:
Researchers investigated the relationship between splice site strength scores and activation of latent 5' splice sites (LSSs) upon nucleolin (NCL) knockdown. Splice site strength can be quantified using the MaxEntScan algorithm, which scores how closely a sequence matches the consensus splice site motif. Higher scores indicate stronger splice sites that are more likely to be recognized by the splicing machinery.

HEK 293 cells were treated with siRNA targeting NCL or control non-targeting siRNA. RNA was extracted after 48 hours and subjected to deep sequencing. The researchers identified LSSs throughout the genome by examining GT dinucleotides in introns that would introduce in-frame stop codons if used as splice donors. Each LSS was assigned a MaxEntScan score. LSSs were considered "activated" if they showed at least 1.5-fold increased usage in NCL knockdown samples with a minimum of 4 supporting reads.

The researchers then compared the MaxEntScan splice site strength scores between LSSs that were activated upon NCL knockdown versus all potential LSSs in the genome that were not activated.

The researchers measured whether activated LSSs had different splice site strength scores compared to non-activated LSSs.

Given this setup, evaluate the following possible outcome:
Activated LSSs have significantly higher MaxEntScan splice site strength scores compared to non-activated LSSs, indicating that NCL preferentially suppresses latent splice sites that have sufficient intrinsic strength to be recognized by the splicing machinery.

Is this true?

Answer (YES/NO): YES